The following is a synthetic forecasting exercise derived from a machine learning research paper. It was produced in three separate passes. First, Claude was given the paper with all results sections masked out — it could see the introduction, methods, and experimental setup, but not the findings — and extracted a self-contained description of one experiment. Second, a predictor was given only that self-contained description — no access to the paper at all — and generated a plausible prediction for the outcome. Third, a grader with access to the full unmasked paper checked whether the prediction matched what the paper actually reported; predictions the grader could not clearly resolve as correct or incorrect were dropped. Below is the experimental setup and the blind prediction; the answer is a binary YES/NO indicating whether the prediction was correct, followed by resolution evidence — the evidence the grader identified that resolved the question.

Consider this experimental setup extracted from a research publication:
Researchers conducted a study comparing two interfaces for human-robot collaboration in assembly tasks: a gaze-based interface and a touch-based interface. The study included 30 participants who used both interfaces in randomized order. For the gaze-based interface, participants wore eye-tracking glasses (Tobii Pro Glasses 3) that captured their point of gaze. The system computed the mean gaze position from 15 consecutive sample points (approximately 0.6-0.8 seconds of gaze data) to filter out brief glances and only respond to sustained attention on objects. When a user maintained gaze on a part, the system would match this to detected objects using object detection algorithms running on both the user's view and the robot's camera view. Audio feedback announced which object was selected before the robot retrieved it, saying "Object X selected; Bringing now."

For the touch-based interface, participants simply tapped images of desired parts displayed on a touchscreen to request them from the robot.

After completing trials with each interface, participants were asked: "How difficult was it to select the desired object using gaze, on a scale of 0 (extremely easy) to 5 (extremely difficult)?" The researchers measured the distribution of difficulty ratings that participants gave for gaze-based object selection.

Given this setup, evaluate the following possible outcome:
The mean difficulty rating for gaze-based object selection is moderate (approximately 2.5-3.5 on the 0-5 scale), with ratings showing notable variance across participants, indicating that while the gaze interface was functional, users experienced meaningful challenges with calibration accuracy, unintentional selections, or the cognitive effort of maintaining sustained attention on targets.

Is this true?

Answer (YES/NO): NO